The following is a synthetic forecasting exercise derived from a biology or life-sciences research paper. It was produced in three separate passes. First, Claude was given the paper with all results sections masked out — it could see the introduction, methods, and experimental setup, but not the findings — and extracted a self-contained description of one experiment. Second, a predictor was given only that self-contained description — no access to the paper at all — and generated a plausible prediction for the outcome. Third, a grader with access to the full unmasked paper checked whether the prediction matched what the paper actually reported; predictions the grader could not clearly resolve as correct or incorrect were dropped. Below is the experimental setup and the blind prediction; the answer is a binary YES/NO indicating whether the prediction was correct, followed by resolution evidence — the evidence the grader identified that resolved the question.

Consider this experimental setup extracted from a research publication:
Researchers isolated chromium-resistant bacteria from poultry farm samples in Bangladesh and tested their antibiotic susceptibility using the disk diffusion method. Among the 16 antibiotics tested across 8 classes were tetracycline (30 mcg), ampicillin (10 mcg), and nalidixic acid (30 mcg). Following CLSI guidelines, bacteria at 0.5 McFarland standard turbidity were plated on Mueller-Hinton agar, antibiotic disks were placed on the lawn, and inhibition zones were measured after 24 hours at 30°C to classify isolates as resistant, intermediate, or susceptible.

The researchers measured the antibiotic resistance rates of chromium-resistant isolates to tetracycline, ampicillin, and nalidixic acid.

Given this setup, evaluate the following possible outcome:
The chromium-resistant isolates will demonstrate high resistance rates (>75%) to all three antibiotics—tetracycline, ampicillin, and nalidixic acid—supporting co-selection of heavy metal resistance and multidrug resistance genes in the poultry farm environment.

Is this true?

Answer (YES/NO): NO